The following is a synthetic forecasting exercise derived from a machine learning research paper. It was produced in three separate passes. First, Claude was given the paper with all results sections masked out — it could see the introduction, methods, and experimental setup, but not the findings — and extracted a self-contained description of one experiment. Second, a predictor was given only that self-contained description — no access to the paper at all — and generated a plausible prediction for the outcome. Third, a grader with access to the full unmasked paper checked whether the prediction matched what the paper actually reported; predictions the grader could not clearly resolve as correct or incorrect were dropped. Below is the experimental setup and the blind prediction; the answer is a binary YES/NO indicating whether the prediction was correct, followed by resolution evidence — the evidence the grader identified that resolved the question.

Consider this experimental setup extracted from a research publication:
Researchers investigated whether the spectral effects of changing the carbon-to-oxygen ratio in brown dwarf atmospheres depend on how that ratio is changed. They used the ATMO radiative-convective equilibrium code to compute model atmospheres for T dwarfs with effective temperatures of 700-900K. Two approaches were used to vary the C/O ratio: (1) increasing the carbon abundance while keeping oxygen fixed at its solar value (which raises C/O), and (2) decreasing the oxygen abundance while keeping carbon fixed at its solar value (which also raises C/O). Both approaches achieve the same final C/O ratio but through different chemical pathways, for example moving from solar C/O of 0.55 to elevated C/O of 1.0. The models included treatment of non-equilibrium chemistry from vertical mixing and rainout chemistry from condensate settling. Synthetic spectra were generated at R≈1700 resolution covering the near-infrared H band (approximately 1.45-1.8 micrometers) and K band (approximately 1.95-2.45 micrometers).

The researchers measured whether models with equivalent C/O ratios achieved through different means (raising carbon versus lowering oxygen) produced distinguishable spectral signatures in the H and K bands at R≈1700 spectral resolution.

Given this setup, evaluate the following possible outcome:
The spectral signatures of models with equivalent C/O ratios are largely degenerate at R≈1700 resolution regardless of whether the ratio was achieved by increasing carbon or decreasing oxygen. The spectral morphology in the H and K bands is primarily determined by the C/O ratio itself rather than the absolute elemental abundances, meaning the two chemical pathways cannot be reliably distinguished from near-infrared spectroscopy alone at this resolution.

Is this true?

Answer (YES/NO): YES